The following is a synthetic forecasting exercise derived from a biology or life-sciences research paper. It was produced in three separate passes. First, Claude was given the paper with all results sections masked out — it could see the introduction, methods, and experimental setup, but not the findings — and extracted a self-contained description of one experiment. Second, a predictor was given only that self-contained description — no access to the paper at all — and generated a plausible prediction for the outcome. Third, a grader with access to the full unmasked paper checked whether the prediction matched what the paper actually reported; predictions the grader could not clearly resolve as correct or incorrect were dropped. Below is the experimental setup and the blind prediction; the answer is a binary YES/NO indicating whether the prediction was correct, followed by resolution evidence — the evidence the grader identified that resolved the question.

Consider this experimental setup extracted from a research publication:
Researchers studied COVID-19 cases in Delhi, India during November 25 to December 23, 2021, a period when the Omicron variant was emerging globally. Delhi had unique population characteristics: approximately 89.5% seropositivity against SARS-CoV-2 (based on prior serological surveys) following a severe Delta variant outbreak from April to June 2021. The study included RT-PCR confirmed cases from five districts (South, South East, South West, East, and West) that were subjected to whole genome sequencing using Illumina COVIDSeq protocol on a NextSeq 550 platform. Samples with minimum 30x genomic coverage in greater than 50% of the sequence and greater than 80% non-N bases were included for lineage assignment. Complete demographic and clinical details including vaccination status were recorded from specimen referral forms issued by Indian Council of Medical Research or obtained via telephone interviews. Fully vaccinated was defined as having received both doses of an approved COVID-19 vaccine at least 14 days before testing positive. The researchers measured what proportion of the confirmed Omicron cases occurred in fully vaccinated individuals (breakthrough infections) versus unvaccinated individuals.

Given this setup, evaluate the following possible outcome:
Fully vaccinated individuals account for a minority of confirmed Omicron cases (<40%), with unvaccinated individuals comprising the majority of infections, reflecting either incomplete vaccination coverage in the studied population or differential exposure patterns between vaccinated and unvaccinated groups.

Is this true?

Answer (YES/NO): NO